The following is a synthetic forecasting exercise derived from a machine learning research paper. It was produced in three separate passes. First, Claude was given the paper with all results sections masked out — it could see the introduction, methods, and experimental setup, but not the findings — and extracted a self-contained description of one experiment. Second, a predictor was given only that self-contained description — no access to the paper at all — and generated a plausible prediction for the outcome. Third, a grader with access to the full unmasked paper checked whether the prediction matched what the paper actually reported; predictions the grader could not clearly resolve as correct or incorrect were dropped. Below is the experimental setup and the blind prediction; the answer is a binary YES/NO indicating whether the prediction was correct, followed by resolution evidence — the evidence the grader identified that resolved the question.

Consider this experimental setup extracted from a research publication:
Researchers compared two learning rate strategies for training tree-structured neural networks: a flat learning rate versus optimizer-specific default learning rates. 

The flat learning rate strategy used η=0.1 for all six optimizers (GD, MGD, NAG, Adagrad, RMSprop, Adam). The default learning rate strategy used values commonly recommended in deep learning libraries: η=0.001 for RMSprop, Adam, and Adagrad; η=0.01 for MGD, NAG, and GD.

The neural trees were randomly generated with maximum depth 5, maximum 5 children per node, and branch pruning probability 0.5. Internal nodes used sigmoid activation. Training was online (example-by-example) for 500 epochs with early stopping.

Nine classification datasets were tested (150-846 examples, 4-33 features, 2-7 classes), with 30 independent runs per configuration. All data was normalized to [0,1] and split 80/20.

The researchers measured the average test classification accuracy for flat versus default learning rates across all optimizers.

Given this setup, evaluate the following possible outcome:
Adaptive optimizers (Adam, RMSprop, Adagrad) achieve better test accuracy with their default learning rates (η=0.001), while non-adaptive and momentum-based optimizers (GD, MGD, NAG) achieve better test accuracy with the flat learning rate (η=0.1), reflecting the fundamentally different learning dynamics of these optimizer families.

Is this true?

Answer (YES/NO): NO